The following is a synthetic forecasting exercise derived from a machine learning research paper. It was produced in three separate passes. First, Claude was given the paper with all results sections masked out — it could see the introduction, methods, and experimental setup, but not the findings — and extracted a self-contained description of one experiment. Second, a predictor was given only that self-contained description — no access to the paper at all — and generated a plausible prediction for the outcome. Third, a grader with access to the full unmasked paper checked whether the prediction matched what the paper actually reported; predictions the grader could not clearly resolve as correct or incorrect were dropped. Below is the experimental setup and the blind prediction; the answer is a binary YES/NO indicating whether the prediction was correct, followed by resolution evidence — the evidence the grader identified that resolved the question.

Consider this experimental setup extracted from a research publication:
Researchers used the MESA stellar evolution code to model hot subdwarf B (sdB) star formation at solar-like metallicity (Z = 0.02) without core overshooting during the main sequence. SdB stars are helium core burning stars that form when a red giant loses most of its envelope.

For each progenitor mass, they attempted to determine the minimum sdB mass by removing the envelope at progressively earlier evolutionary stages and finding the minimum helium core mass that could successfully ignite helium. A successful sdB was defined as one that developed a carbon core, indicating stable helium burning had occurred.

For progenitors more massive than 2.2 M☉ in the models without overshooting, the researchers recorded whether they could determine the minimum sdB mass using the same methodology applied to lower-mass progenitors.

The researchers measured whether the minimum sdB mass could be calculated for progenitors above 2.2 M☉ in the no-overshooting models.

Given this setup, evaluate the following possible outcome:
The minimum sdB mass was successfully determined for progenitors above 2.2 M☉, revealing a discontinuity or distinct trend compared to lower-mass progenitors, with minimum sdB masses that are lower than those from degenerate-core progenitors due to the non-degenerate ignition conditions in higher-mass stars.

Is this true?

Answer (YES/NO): NO